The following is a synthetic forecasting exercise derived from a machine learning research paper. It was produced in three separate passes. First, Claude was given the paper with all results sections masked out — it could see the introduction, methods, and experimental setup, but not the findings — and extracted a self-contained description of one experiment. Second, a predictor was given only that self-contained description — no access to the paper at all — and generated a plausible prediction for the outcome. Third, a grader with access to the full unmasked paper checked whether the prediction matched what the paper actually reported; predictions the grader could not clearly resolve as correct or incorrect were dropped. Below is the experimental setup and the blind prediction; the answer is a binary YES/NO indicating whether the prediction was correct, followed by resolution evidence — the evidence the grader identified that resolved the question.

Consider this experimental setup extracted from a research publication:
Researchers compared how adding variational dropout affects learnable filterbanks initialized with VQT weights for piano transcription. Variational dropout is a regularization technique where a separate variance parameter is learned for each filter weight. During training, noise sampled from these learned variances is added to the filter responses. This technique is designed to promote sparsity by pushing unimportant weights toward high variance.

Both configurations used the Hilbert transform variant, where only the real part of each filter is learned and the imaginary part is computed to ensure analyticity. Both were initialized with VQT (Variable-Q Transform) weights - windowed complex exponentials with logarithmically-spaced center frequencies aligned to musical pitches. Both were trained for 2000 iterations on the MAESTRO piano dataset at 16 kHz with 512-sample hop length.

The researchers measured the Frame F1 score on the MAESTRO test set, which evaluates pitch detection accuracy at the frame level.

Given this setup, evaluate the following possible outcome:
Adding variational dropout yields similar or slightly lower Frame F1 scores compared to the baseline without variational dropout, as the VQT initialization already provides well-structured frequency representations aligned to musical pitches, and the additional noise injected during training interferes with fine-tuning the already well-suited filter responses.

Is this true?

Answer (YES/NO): YES